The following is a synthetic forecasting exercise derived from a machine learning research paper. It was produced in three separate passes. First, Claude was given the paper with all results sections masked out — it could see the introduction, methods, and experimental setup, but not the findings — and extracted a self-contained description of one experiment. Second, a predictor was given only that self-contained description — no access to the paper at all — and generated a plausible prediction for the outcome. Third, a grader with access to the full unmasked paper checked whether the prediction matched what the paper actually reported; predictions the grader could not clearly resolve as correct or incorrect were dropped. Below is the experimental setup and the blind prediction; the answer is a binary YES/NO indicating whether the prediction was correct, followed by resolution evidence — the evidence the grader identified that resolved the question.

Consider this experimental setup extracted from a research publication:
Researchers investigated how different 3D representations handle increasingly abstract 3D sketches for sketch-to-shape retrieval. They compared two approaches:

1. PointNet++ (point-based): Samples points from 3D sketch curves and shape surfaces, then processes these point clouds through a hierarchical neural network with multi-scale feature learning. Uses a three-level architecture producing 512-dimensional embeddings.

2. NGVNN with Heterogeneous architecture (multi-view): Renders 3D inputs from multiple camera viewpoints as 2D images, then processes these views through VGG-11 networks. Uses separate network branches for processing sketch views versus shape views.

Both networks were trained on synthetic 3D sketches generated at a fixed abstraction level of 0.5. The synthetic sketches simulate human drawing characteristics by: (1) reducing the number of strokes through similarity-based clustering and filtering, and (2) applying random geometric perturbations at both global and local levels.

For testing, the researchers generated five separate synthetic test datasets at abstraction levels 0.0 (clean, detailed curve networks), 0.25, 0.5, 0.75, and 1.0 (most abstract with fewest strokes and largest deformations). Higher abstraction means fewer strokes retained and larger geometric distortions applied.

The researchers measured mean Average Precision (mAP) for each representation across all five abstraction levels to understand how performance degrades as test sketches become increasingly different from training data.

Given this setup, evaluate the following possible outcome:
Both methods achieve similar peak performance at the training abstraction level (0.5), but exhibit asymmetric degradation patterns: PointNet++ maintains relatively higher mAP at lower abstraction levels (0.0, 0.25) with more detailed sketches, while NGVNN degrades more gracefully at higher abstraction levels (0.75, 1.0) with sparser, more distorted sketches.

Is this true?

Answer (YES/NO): NO